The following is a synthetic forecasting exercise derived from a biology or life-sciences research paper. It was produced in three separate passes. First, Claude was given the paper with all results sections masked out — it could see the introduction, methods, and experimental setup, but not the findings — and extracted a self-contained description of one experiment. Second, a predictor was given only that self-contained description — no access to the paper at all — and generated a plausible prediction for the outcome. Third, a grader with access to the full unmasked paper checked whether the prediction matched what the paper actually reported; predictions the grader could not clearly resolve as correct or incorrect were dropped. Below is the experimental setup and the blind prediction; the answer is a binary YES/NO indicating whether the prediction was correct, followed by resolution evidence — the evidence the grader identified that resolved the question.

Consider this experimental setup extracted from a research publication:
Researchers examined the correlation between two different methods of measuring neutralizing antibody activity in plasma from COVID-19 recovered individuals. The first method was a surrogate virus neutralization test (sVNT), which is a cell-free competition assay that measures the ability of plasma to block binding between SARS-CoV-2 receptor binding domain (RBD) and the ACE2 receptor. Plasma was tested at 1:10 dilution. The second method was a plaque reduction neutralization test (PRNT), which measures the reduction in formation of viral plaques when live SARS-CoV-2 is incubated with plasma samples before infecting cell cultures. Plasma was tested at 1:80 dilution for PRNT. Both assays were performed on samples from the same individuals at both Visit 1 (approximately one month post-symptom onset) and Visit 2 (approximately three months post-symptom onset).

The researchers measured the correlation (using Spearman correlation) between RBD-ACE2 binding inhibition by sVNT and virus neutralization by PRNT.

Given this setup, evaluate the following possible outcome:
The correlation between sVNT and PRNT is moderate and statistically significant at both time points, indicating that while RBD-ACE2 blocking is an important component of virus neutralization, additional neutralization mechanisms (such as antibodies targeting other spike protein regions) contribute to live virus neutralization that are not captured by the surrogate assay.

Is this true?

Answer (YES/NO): NO